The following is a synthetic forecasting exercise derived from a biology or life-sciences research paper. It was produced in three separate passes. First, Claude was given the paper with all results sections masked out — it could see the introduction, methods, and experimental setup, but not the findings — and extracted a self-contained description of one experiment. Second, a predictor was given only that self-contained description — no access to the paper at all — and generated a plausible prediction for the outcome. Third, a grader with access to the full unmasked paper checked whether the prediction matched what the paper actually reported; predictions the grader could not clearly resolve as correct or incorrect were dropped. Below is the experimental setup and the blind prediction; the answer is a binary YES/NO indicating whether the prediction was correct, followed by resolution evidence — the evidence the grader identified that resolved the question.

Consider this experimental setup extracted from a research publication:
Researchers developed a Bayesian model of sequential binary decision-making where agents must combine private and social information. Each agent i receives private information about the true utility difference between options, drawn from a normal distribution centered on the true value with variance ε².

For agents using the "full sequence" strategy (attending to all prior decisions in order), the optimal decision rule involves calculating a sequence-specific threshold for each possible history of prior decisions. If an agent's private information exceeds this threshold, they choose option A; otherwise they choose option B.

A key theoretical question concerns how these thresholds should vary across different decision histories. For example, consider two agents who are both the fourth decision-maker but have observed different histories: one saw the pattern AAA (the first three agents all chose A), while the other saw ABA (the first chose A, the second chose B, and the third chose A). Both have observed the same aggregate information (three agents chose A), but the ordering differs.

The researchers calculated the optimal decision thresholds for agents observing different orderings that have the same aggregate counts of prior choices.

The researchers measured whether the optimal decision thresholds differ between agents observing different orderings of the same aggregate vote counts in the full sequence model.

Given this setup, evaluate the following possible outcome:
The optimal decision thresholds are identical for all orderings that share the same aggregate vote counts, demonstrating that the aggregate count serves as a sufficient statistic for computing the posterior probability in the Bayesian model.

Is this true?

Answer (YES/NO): NO